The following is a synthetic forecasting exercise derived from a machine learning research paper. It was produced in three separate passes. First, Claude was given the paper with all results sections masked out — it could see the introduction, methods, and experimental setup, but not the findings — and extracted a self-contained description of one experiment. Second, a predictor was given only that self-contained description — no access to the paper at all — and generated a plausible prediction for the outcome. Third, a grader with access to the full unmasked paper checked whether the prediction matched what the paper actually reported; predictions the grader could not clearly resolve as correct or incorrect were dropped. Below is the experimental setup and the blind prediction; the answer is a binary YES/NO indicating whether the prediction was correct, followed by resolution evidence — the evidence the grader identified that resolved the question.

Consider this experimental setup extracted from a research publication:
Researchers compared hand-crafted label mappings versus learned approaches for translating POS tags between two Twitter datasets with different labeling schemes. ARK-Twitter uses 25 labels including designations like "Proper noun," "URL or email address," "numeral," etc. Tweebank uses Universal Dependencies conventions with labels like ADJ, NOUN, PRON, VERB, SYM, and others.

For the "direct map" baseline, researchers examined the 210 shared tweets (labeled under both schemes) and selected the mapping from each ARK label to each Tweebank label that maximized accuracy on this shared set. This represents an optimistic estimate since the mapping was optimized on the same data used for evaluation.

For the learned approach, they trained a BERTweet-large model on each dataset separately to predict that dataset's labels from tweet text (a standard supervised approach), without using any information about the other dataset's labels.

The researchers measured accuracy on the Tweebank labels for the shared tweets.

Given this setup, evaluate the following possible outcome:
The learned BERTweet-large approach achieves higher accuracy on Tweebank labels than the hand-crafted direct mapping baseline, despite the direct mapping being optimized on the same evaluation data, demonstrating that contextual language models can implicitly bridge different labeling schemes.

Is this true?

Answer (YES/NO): YES